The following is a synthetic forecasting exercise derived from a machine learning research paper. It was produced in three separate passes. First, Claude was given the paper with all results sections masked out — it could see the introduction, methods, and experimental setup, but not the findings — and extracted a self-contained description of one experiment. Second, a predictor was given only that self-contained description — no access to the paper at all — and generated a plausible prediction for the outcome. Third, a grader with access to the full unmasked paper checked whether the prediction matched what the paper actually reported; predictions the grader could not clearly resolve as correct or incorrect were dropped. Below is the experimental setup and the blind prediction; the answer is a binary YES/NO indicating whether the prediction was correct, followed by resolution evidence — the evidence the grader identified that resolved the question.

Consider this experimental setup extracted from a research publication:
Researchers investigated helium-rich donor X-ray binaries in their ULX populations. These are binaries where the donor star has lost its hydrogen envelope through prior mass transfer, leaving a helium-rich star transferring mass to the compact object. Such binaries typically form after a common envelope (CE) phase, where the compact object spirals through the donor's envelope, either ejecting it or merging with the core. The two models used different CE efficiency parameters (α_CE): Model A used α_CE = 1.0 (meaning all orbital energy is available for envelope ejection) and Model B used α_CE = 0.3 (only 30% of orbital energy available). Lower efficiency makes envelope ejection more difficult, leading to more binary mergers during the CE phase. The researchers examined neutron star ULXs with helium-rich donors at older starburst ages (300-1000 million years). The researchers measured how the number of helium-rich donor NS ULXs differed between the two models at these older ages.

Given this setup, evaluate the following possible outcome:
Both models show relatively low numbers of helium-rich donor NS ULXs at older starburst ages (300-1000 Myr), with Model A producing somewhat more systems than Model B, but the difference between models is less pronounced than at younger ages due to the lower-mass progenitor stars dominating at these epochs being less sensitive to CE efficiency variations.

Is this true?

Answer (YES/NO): NO